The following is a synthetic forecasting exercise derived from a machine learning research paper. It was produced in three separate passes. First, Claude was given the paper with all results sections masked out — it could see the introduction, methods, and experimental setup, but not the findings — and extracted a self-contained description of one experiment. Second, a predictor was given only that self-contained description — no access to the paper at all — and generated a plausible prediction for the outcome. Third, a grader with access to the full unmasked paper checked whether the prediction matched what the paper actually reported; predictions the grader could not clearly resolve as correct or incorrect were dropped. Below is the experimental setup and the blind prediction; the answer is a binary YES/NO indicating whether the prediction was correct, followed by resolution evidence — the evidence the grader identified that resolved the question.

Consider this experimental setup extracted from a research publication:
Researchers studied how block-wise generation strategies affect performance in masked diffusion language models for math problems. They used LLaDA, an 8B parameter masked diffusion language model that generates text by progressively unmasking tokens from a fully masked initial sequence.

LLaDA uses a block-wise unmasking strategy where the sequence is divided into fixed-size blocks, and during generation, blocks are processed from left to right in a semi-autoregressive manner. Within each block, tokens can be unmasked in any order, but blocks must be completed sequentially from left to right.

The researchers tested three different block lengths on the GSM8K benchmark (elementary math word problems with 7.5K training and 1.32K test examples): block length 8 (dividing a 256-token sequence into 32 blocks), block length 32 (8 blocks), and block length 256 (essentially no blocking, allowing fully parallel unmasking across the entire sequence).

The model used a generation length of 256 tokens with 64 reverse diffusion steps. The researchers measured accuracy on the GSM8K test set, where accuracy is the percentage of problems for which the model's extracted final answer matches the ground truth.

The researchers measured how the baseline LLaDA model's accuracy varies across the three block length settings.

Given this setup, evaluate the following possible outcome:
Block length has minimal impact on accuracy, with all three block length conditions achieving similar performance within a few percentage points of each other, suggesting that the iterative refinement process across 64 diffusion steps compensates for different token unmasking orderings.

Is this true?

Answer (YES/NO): NO